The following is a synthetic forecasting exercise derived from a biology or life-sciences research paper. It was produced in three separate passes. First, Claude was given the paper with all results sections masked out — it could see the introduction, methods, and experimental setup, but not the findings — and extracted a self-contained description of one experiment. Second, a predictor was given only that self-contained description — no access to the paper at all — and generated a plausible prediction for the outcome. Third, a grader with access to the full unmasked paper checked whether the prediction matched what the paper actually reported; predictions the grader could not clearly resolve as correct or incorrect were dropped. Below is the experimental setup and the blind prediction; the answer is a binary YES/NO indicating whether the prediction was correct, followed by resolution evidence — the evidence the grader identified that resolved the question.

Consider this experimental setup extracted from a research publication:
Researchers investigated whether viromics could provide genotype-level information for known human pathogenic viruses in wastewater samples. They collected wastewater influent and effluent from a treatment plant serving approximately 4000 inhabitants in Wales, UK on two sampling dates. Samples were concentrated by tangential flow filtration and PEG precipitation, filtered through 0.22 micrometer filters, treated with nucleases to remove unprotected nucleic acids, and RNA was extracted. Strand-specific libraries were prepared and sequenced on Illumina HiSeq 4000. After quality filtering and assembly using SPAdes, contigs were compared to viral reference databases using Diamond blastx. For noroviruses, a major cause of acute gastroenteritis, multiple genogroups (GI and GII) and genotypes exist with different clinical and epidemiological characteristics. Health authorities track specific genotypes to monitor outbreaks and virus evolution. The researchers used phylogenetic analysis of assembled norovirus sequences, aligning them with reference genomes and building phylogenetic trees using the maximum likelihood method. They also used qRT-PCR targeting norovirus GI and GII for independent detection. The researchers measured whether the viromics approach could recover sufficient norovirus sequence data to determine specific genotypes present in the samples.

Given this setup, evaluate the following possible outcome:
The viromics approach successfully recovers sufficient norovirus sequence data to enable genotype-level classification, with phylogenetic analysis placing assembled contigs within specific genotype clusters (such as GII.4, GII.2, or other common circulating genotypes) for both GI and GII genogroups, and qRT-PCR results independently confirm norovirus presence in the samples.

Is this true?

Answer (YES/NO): NO